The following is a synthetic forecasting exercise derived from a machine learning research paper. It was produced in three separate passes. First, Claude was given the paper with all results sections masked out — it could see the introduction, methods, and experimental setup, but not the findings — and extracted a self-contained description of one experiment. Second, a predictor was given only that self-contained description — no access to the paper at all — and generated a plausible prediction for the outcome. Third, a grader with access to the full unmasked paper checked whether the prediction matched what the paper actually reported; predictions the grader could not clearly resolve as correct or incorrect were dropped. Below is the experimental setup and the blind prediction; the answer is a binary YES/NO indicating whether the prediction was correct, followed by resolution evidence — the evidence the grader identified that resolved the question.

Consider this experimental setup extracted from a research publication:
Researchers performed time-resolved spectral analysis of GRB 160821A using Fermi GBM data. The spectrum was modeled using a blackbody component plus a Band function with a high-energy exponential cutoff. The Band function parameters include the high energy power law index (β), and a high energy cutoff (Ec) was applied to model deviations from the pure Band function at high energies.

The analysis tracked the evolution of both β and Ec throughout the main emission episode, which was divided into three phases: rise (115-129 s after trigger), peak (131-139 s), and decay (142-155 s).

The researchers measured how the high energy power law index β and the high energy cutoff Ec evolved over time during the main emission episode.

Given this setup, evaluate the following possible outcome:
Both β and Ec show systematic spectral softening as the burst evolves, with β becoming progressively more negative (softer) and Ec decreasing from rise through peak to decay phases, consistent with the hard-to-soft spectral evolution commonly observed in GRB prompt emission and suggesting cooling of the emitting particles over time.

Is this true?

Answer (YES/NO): NO